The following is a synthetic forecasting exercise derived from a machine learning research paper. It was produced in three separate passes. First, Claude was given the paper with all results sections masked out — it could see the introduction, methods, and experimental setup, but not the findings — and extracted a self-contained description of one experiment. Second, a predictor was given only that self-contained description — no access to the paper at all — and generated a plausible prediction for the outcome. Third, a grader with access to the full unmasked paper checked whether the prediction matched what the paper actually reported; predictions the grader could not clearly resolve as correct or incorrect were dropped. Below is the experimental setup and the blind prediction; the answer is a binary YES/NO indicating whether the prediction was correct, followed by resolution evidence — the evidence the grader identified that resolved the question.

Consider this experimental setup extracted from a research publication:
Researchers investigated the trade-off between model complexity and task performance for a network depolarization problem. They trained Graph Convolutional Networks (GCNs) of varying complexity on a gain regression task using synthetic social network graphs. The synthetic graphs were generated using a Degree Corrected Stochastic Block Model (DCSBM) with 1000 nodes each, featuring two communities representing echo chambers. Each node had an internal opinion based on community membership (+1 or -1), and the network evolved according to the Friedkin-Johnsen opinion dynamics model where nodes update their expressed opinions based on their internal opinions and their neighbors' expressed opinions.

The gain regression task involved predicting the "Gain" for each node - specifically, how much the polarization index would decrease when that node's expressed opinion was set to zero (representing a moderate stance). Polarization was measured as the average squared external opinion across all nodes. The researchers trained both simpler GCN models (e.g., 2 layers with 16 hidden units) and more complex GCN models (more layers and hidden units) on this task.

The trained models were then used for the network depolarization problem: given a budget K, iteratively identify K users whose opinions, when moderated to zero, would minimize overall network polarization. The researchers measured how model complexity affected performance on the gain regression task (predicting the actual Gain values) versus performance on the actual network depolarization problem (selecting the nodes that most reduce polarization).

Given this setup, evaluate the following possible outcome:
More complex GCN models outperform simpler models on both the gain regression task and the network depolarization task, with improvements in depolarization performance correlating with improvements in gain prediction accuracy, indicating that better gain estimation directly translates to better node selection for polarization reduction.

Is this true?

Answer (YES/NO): NO